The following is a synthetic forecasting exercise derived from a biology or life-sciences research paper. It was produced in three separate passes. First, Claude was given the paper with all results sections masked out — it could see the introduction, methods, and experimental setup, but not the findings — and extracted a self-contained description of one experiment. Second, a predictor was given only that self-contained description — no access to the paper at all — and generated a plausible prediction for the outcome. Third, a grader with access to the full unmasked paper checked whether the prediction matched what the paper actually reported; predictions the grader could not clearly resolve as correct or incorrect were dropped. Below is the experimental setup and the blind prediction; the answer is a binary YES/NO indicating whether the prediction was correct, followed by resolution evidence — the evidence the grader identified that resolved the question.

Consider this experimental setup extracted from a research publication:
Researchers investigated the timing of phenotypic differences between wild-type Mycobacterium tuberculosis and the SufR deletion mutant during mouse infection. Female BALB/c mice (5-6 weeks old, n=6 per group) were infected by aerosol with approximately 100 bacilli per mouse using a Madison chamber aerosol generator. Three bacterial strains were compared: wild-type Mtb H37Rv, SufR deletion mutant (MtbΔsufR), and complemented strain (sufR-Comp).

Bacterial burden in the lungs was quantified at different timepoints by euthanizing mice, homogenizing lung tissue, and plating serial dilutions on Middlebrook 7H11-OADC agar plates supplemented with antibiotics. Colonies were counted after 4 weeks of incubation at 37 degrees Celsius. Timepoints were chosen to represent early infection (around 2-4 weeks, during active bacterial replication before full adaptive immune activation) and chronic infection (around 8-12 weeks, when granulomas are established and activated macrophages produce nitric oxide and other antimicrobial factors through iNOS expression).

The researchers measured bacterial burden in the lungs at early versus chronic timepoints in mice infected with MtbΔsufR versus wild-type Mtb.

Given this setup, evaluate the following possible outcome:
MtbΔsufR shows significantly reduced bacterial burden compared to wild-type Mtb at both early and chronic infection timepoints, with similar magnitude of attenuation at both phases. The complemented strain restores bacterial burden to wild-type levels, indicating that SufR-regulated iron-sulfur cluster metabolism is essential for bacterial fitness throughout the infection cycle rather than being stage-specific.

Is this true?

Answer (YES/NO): NO